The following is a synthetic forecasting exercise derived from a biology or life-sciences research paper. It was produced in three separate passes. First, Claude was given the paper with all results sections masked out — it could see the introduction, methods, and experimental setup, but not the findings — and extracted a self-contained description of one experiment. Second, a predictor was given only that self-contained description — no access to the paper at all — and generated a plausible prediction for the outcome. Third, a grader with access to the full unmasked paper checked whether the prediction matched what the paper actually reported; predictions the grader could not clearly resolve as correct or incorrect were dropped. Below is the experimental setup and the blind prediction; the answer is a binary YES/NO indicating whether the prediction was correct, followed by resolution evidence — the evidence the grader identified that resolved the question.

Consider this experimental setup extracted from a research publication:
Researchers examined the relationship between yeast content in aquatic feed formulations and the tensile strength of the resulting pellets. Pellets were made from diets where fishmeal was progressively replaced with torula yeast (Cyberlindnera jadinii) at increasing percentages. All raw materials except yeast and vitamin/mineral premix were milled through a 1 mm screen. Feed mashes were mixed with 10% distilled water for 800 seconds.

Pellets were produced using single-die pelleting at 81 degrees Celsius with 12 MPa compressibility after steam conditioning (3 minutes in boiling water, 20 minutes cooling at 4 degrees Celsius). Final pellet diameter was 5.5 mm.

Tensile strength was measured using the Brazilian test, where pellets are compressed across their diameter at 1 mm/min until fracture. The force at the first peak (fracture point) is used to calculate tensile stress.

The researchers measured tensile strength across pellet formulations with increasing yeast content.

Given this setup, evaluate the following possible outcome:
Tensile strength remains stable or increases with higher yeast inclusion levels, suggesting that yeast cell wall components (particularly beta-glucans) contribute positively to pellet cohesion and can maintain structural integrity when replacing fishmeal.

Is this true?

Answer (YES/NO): YES